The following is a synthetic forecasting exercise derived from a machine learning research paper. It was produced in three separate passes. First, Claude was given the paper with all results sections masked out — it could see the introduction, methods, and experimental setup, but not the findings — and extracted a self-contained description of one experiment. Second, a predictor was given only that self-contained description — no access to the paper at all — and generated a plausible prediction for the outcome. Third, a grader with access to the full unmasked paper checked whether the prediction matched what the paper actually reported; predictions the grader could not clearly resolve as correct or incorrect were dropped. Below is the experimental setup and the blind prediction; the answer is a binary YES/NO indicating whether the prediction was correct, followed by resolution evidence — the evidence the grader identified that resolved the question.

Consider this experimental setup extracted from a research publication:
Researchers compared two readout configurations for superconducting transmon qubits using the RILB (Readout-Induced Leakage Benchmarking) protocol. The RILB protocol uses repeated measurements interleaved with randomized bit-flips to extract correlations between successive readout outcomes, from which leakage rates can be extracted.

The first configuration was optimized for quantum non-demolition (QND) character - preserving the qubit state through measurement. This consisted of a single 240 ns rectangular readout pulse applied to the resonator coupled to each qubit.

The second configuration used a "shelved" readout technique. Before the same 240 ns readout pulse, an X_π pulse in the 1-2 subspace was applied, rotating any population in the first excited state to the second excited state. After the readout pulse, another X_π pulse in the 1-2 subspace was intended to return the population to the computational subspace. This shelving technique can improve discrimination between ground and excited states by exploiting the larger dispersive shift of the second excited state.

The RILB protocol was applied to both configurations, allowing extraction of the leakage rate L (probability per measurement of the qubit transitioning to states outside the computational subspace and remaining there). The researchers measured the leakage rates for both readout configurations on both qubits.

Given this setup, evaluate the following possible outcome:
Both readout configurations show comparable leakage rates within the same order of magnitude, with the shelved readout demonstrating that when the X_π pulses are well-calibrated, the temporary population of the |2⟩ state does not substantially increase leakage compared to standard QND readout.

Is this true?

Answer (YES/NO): NO